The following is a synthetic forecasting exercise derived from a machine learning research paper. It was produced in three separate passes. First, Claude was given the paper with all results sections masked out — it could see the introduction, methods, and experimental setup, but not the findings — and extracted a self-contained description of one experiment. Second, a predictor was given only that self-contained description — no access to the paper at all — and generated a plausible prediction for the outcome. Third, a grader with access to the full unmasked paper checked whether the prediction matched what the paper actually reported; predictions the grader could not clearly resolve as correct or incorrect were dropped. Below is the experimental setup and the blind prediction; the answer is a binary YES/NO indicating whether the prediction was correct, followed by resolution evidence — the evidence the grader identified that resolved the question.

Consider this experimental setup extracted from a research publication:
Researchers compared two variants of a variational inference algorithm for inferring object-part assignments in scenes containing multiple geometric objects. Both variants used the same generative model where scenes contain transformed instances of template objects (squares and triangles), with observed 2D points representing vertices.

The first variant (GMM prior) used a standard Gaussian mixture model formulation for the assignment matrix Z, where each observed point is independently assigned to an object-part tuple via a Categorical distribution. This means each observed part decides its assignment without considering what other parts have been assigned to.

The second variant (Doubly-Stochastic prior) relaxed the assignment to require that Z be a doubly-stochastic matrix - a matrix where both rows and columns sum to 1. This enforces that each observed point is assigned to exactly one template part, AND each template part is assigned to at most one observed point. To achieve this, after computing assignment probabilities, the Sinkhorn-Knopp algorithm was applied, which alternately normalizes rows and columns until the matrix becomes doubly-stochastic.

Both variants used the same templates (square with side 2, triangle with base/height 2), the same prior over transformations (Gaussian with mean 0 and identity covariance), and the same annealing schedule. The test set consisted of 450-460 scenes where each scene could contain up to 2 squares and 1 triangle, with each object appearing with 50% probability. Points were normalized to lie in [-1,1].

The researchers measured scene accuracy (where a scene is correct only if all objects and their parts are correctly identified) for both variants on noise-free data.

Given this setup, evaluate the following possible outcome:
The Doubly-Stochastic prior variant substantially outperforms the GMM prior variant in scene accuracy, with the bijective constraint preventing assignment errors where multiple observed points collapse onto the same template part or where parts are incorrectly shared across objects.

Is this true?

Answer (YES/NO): YES